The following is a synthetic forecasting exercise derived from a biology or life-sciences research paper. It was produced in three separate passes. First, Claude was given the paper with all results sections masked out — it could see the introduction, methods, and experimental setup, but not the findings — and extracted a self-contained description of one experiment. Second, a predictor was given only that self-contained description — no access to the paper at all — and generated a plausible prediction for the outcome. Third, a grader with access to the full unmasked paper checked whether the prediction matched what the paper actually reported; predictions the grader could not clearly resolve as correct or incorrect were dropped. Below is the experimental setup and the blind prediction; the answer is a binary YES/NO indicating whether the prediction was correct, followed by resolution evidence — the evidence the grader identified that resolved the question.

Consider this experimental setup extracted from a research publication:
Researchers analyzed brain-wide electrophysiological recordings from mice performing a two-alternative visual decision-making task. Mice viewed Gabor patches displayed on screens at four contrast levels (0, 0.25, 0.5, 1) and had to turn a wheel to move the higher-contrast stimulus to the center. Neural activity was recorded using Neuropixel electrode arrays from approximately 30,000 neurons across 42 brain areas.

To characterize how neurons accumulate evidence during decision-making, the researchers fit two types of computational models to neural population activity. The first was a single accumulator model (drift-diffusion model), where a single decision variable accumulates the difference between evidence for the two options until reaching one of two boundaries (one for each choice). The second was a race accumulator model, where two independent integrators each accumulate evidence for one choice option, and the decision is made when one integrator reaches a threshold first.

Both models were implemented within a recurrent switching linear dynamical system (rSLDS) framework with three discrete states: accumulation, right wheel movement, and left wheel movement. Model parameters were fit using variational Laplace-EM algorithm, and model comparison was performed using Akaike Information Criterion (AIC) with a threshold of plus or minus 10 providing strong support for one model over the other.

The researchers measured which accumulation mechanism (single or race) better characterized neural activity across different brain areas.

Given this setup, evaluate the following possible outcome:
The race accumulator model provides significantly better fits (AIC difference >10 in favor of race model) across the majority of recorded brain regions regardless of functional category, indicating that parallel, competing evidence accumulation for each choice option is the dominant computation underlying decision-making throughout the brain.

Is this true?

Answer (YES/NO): NO